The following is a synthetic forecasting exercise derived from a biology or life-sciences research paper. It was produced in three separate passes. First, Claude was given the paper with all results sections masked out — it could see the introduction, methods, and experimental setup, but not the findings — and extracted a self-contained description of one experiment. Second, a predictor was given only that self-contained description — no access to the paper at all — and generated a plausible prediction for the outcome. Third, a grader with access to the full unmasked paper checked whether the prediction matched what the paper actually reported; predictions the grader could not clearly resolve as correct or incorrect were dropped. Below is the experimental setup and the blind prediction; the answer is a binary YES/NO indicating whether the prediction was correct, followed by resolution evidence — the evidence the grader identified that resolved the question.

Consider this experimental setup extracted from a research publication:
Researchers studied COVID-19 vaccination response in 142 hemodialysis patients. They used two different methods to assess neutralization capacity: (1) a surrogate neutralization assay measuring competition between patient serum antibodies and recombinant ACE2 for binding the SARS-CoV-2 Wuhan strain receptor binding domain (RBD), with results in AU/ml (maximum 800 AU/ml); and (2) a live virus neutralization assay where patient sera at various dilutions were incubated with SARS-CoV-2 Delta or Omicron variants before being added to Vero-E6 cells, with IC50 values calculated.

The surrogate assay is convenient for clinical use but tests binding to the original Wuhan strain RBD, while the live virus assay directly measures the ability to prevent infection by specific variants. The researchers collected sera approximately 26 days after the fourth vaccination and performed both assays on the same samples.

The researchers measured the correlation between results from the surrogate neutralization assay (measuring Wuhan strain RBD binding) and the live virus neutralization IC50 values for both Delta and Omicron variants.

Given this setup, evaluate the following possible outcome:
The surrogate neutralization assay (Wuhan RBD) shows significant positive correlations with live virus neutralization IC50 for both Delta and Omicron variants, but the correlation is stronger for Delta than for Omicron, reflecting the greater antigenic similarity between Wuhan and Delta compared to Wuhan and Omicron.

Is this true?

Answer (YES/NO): YES